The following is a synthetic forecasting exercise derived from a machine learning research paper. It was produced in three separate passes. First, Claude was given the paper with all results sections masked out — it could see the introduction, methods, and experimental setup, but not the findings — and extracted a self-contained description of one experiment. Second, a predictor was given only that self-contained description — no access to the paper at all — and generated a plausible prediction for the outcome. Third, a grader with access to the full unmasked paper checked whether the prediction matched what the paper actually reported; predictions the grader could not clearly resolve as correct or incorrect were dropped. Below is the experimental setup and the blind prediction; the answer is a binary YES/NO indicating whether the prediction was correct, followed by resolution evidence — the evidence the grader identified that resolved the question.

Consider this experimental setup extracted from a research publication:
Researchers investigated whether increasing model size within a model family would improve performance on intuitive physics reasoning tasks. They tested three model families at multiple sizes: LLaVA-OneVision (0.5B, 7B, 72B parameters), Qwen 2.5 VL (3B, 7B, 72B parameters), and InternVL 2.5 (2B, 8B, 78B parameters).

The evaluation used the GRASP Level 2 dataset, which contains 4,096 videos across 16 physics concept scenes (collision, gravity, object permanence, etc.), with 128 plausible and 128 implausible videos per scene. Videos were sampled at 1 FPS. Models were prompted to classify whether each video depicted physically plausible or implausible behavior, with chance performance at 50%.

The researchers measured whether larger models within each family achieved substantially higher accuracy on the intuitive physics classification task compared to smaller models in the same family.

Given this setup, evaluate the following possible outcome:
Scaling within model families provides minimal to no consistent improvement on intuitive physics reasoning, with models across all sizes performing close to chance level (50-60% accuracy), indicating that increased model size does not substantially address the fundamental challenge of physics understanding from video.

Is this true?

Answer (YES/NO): YES